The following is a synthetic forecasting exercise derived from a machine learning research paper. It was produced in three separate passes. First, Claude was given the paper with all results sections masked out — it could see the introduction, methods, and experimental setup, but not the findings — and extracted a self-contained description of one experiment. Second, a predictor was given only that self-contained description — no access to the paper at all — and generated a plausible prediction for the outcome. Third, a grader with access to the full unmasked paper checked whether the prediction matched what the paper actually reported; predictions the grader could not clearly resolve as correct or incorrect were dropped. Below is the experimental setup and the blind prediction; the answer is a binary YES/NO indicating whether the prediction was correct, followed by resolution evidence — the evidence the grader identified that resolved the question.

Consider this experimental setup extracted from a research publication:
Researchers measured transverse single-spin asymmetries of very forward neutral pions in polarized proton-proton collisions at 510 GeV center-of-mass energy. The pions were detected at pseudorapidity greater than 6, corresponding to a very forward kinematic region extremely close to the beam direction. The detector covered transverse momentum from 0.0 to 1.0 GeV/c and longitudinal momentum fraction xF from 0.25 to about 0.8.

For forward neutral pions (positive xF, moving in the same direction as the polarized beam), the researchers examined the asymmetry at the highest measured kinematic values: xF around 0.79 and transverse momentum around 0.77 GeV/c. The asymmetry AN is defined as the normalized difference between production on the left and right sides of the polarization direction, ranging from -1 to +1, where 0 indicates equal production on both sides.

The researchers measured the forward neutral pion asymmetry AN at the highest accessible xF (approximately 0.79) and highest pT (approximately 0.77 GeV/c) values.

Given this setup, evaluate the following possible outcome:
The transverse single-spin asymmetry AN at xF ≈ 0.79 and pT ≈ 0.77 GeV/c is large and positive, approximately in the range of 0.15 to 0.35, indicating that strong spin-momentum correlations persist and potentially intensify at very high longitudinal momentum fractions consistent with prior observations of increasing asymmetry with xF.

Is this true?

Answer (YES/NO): YES